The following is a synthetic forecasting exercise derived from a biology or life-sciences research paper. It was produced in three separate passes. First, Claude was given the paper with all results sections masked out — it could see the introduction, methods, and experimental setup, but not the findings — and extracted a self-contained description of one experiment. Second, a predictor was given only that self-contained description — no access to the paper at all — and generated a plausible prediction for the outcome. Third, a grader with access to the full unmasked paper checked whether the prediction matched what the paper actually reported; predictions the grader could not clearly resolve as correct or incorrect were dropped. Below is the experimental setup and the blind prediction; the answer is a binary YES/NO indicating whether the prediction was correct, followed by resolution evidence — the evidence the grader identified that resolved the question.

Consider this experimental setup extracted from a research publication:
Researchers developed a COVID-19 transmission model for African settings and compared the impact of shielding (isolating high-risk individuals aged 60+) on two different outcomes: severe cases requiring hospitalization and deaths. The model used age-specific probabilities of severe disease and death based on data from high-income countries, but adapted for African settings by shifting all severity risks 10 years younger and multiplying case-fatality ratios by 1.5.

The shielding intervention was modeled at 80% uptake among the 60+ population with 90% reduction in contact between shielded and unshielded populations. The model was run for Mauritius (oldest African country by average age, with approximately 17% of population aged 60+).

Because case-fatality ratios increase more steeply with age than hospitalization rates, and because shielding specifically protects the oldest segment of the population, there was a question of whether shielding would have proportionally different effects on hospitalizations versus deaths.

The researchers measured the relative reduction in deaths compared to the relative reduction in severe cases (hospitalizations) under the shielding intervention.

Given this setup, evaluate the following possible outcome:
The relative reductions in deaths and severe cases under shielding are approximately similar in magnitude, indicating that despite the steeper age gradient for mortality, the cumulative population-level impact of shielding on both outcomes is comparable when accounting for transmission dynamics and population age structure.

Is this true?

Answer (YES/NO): NO